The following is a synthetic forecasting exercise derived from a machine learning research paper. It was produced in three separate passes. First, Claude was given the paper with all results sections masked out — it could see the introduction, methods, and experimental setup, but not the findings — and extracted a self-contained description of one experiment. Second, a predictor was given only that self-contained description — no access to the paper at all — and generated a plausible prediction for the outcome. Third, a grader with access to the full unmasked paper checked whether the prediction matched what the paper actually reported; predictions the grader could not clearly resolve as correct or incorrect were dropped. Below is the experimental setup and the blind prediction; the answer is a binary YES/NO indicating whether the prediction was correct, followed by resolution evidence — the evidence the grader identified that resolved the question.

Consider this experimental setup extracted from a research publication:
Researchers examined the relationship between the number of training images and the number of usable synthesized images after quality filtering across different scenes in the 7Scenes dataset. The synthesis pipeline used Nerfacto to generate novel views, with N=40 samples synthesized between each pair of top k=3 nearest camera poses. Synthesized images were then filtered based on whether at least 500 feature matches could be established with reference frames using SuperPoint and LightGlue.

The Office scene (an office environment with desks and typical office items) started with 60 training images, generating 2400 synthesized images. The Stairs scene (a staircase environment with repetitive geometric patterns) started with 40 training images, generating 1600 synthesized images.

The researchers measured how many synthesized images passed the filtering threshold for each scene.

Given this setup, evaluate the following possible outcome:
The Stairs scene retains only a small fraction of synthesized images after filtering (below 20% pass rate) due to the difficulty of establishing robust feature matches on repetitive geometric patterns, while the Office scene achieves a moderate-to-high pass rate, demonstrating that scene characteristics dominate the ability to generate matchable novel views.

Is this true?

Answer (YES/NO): NO